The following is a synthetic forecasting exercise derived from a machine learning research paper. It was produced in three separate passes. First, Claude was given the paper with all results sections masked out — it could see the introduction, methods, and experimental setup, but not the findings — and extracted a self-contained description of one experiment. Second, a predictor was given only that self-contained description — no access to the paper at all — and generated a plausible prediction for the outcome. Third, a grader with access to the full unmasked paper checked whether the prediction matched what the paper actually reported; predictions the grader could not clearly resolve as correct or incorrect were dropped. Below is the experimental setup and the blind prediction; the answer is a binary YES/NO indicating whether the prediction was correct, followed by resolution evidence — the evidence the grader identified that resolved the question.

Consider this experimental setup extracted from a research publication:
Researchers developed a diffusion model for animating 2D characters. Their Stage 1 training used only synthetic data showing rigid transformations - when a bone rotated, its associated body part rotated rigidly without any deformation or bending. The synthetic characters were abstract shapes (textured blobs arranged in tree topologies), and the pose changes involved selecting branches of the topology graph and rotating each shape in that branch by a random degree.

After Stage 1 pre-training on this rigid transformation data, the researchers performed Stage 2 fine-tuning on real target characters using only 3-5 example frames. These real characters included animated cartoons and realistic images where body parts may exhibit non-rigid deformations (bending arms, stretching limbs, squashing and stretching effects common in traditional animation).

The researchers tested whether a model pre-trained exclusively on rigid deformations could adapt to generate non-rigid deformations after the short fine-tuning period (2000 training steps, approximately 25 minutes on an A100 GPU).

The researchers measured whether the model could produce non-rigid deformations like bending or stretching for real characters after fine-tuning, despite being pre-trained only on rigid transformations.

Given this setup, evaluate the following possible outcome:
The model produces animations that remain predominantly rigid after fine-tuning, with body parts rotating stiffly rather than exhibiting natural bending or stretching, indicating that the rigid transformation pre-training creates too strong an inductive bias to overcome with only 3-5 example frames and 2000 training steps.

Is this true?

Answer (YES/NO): NO